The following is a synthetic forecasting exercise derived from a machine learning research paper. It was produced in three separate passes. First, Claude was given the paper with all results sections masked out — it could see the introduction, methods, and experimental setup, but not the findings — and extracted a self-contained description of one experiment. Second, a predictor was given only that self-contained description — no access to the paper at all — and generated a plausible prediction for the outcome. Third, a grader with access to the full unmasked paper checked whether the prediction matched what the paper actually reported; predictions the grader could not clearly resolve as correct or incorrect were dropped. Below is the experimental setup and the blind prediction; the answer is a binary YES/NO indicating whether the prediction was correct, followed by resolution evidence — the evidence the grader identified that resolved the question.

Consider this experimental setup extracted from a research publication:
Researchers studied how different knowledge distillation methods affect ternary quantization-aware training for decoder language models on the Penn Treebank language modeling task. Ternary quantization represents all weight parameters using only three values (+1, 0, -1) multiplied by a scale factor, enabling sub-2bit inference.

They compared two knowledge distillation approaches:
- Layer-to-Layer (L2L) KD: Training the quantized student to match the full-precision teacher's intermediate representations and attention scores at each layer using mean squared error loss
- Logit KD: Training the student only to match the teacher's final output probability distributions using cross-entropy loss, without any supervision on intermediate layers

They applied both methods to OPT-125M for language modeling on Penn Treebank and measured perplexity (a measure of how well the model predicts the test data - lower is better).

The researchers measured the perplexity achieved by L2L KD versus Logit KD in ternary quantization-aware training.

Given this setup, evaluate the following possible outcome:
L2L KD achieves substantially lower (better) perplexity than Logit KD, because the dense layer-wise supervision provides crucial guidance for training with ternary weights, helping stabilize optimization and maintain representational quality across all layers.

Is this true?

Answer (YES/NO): NO